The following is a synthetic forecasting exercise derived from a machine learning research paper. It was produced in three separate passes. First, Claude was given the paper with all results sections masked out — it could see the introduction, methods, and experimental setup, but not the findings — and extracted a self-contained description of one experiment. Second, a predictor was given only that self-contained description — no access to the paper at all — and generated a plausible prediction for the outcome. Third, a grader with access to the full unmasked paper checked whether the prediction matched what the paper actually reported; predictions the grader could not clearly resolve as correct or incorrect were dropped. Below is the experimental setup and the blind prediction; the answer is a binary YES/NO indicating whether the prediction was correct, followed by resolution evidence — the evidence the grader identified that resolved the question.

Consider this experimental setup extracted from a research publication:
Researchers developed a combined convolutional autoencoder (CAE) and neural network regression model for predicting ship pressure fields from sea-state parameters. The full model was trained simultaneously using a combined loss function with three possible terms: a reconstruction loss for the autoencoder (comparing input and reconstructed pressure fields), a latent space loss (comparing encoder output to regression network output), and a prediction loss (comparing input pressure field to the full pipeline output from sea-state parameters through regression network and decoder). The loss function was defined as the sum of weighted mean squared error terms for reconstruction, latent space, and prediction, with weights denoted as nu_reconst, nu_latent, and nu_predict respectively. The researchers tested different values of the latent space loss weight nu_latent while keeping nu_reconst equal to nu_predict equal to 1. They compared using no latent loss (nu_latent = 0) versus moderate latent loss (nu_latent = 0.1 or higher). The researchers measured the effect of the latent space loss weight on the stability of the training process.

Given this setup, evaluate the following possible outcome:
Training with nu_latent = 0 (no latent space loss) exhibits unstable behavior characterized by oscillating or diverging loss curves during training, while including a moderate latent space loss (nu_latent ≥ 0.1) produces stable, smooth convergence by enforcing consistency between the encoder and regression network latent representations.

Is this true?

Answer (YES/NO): NO